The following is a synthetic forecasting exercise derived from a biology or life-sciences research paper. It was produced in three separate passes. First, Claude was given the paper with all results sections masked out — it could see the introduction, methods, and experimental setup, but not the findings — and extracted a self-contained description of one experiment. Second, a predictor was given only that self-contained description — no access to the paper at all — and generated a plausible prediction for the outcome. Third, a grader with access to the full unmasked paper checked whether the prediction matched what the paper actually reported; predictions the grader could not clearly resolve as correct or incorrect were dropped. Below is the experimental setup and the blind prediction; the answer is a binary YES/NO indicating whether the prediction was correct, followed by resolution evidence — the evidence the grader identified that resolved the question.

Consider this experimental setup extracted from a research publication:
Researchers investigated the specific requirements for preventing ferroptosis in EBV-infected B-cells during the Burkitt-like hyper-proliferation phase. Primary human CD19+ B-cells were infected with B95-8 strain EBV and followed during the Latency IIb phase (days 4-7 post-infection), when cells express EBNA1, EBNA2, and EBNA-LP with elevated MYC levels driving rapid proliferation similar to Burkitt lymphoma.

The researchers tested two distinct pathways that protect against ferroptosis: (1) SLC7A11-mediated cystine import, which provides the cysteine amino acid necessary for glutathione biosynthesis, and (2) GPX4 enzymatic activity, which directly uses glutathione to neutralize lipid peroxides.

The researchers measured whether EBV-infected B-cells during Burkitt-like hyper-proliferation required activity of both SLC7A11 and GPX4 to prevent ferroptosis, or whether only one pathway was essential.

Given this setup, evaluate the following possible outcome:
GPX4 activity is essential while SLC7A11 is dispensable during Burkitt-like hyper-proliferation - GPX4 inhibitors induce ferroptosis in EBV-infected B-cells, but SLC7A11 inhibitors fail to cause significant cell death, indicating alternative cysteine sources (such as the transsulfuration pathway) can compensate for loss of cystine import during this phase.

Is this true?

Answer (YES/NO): NO